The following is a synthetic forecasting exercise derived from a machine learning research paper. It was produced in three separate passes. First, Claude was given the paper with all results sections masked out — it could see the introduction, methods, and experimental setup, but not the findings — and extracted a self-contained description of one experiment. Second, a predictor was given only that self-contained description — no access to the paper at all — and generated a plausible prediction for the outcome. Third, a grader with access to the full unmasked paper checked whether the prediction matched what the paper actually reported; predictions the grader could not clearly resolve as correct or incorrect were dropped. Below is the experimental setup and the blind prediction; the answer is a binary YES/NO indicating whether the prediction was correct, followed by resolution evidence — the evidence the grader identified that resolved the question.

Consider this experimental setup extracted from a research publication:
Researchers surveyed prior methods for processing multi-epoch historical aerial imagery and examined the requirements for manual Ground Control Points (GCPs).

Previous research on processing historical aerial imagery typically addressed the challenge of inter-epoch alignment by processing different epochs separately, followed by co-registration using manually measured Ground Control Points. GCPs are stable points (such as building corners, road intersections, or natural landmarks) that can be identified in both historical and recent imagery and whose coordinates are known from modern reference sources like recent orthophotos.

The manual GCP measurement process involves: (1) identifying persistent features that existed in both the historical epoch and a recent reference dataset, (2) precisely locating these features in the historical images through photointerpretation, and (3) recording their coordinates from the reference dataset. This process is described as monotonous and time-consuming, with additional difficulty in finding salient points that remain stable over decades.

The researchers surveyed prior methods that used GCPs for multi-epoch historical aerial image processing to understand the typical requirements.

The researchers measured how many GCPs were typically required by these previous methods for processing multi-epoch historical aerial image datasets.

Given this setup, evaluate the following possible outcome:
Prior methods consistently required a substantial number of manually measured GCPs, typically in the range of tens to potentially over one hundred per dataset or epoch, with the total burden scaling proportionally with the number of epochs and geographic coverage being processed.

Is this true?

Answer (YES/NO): NO